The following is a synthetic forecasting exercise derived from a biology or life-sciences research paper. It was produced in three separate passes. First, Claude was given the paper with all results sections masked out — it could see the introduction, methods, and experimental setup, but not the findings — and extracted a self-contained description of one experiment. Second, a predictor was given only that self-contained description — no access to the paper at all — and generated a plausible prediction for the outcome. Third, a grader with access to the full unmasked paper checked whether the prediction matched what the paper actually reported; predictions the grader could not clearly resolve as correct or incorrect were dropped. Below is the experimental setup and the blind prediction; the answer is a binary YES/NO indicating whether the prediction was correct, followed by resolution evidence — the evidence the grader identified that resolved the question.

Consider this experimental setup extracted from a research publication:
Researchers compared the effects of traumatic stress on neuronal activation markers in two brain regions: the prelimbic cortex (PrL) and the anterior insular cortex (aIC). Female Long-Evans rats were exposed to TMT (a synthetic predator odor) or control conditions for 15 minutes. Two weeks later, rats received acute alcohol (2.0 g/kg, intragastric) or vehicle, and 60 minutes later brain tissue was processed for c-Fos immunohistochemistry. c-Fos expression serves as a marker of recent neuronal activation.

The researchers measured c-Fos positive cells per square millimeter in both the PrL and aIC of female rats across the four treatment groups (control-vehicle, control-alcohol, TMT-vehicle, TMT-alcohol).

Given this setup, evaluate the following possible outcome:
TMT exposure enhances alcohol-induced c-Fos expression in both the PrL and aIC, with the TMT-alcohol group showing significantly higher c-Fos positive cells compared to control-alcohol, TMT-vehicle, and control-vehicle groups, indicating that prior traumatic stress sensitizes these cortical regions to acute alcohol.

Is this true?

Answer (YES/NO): NO